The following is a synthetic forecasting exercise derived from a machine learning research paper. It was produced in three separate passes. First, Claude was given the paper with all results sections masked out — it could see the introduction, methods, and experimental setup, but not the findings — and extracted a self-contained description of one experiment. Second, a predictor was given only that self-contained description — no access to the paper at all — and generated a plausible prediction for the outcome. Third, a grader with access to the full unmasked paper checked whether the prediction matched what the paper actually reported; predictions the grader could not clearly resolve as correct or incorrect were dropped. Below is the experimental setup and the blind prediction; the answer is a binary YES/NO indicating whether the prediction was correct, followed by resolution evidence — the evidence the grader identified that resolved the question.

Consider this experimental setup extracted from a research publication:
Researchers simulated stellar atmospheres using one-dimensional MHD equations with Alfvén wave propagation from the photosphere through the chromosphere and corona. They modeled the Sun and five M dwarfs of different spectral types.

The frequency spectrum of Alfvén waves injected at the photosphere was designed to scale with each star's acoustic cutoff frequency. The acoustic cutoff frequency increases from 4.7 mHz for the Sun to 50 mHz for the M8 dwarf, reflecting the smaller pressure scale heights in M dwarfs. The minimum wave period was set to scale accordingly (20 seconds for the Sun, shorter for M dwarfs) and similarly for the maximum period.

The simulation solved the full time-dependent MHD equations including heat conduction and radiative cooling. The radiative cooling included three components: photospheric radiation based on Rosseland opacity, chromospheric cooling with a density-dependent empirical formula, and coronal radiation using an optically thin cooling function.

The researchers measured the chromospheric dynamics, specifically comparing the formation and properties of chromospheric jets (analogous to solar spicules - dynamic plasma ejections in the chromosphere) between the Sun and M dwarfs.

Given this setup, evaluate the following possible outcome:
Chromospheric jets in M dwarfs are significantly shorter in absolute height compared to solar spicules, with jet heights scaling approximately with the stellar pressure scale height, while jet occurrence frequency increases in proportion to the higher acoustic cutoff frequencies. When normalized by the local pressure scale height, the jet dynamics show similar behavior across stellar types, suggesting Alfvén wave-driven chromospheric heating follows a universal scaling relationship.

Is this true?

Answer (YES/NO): NO